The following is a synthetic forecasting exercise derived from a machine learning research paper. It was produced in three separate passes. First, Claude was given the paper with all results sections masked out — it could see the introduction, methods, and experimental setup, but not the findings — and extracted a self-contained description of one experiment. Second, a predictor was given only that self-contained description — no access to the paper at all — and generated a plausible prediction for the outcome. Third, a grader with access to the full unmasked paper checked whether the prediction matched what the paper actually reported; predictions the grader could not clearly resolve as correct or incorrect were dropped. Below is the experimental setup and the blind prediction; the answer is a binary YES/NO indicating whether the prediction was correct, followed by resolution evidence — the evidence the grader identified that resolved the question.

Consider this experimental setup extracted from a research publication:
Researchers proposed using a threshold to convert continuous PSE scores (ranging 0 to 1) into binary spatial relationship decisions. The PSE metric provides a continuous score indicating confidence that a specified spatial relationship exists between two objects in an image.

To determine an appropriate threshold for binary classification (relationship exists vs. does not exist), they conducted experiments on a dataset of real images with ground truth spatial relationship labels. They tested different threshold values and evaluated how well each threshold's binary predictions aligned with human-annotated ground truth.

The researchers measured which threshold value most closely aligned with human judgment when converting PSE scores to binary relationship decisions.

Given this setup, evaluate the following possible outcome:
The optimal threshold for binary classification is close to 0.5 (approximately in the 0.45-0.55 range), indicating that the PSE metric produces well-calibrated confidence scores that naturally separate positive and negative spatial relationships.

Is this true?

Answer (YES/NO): YES